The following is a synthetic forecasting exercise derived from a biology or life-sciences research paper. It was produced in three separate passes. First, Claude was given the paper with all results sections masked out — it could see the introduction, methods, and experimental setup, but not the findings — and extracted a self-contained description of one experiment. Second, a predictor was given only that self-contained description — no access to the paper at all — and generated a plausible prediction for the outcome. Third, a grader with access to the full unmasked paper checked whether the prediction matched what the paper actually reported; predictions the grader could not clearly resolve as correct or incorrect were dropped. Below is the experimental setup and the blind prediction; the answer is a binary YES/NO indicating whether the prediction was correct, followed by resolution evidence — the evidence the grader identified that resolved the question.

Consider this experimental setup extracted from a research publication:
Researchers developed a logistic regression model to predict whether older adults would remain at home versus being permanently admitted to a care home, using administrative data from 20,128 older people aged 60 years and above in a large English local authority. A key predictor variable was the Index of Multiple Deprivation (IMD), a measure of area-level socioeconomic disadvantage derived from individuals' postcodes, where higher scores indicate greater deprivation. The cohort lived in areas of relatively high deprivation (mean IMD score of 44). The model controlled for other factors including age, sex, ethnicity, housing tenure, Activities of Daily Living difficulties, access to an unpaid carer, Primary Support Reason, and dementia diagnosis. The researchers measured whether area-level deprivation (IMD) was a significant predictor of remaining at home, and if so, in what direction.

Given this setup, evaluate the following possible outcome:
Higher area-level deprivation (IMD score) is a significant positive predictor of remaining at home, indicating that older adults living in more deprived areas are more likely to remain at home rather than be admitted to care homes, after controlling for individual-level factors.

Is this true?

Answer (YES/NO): YES